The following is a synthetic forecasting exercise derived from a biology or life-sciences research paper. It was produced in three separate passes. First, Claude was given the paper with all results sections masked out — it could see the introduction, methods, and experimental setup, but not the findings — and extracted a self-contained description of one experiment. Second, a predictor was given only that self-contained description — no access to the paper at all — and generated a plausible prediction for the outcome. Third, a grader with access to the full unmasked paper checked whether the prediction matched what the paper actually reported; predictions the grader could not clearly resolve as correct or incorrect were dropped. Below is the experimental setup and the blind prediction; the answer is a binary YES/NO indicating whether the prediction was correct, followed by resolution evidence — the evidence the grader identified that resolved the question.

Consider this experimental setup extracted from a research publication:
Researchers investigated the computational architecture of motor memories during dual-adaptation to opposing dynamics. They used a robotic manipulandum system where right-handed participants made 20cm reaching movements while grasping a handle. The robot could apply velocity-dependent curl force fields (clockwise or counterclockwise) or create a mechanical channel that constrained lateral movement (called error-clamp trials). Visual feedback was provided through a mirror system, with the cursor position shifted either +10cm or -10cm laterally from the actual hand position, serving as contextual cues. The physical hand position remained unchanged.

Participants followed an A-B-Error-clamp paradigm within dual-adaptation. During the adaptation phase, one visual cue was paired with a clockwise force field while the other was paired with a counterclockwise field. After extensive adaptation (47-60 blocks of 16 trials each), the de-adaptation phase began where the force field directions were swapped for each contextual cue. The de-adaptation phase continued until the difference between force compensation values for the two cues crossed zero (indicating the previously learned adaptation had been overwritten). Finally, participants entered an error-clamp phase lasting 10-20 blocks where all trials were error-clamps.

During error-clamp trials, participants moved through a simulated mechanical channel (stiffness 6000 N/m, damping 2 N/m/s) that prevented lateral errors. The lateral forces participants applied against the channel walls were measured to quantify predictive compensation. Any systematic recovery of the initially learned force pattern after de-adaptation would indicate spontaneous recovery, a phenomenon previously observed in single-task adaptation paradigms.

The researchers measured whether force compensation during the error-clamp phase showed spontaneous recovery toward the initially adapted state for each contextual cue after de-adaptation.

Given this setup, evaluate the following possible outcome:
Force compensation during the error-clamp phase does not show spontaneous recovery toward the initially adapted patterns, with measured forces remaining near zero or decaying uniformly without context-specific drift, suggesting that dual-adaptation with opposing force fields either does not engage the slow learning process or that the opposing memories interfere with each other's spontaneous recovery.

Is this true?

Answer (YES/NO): NO